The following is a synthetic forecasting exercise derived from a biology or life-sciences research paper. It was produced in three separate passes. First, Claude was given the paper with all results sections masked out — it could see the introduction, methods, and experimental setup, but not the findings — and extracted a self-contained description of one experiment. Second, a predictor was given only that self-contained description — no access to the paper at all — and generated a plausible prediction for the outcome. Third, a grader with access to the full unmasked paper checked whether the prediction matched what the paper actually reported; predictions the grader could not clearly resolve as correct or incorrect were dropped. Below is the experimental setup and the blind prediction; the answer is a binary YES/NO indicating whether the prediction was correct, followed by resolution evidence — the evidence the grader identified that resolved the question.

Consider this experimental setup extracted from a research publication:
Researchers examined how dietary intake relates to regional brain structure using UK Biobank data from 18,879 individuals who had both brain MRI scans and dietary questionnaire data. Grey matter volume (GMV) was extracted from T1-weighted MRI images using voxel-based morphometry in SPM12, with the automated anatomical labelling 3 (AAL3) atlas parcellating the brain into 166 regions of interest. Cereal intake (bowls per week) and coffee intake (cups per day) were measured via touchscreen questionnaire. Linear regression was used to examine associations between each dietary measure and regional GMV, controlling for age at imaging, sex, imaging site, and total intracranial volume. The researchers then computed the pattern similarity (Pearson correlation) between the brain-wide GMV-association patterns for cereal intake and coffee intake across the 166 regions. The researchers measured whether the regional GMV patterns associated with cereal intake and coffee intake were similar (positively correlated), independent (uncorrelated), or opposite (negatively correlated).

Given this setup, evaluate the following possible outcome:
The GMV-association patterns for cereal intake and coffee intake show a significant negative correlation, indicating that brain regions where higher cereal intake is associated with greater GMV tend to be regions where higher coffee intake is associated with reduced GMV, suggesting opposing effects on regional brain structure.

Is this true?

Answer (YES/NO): YES